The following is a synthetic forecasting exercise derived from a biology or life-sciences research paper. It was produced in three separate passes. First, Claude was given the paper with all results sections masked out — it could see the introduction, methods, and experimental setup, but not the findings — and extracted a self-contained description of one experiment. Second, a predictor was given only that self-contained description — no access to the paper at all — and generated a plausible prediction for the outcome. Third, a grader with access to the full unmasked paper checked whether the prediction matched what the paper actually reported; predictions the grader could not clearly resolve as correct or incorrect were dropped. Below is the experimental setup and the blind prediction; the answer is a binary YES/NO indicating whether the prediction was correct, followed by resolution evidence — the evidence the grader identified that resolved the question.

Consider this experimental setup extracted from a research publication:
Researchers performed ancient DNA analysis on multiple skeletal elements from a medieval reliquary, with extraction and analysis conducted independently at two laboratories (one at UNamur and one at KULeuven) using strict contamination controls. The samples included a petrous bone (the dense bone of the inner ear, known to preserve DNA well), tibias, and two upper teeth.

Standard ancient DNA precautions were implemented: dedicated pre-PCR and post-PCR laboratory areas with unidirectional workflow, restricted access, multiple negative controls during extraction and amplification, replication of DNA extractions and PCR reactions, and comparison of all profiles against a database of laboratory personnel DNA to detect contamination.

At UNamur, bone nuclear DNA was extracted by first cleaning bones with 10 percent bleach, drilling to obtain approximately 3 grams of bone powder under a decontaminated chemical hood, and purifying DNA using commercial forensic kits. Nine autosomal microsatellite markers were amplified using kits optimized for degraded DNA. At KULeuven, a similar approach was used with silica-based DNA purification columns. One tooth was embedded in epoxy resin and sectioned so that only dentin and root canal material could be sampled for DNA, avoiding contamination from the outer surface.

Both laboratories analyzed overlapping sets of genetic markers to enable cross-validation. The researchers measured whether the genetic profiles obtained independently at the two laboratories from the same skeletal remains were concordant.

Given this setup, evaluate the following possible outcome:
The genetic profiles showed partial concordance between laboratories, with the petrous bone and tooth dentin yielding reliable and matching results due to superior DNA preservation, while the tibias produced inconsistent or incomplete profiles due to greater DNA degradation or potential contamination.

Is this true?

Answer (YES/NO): NO